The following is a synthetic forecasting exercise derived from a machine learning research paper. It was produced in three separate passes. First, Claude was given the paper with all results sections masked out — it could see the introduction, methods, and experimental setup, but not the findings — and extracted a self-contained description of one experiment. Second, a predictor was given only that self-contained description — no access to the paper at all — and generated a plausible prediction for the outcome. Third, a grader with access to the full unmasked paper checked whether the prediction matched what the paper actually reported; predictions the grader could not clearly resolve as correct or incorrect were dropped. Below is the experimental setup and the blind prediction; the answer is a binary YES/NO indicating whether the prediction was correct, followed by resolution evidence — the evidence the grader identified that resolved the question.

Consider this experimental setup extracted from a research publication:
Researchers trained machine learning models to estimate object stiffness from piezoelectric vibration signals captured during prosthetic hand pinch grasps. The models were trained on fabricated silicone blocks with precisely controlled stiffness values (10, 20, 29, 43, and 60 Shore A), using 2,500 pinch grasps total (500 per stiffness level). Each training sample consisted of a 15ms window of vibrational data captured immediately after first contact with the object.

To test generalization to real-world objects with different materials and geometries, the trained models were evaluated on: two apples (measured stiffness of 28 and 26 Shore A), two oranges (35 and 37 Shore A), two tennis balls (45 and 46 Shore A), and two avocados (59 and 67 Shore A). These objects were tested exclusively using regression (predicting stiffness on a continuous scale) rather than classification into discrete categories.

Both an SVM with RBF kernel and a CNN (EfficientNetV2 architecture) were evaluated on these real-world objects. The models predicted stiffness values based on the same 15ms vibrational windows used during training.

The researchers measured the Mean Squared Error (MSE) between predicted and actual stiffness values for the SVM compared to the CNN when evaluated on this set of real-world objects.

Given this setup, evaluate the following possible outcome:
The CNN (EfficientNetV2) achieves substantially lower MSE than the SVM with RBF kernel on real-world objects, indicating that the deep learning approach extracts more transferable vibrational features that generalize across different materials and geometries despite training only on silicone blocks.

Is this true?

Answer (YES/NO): YES